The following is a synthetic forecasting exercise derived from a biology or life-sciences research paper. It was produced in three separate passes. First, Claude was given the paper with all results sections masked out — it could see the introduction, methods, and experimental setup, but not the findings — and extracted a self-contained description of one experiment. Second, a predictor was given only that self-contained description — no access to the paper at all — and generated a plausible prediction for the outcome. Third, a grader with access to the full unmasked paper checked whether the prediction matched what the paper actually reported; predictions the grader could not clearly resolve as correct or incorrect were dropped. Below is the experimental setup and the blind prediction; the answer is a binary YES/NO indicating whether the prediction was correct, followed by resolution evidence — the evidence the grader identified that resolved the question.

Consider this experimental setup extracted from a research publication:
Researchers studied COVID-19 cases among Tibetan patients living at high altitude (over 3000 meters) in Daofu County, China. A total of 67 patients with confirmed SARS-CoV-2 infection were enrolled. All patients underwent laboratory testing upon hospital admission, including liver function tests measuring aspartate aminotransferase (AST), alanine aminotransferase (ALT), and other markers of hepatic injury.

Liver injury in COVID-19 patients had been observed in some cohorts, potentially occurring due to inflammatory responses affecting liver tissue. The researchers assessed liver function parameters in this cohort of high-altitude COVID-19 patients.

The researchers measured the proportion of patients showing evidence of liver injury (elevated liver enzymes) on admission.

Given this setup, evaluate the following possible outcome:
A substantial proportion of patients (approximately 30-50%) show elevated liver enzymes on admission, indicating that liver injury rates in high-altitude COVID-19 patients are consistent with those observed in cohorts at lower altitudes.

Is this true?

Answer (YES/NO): YES